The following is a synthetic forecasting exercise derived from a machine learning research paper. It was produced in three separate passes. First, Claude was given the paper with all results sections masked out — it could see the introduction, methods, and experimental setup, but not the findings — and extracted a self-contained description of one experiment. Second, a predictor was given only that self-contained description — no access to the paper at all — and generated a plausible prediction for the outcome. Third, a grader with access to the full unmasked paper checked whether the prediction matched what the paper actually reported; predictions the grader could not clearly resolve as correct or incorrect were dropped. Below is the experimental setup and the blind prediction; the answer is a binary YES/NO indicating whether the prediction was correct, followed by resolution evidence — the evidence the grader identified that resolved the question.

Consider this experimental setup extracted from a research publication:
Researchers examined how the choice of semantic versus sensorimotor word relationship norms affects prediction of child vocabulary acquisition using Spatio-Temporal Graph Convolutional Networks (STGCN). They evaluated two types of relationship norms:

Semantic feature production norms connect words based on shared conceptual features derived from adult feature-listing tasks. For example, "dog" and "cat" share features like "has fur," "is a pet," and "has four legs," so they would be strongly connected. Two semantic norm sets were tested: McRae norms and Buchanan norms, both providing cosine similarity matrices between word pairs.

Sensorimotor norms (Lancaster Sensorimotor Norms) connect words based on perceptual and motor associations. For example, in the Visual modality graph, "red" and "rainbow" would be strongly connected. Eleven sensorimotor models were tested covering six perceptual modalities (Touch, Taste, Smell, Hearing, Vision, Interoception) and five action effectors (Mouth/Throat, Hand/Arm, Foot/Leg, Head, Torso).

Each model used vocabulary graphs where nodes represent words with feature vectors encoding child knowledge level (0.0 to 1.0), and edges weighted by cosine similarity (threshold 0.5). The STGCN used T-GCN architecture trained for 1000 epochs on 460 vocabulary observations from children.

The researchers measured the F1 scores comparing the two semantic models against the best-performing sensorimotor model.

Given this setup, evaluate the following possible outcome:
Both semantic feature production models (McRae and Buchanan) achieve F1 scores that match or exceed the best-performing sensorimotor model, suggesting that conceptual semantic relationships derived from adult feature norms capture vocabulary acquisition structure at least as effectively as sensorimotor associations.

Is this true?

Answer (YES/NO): NO